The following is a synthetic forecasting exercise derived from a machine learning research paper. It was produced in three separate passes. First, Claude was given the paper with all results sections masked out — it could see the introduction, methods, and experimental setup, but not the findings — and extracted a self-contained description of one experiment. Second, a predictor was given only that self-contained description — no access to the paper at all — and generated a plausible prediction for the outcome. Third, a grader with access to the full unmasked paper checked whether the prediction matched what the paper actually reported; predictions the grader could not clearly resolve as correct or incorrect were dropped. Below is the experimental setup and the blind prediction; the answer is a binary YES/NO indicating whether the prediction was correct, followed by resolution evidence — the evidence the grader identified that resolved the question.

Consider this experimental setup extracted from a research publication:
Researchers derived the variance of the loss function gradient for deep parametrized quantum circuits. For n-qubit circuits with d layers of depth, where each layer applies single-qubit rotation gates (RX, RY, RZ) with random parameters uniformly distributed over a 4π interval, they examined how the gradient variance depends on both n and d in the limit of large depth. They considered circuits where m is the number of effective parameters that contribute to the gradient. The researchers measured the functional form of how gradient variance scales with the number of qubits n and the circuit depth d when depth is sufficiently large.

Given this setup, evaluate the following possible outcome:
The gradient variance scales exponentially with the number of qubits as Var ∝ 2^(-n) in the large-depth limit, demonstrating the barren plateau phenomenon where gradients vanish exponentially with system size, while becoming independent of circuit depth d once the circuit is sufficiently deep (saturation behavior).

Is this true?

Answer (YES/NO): NO